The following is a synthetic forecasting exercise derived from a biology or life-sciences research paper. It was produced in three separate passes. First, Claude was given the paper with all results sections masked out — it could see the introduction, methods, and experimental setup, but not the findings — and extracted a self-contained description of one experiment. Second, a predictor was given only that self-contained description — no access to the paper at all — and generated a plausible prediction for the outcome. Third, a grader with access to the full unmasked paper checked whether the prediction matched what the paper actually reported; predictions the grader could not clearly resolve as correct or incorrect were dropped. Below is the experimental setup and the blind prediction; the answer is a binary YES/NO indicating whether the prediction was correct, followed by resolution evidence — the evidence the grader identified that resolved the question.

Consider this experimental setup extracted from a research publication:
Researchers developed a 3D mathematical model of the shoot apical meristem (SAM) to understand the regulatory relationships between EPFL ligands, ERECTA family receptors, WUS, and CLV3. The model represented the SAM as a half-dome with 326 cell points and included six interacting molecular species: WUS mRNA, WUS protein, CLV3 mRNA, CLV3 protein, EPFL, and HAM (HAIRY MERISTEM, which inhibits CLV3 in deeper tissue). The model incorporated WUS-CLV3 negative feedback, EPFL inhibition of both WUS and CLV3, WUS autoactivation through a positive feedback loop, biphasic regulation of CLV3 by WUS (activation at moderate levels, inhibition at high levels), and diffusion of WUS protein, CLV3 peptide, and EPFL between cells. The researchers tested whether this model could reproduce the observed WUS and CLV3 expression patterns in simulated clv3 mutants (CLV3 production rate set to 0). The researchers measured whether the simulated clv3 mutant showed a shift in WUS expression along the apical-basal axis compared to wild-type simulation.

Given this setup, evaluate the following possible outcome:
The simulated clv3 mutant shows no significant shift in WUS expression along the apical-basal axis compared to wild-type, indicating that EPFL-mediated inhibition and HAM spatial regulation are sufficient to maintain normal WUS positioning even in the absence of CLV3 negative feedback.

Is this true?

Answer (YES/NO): NO